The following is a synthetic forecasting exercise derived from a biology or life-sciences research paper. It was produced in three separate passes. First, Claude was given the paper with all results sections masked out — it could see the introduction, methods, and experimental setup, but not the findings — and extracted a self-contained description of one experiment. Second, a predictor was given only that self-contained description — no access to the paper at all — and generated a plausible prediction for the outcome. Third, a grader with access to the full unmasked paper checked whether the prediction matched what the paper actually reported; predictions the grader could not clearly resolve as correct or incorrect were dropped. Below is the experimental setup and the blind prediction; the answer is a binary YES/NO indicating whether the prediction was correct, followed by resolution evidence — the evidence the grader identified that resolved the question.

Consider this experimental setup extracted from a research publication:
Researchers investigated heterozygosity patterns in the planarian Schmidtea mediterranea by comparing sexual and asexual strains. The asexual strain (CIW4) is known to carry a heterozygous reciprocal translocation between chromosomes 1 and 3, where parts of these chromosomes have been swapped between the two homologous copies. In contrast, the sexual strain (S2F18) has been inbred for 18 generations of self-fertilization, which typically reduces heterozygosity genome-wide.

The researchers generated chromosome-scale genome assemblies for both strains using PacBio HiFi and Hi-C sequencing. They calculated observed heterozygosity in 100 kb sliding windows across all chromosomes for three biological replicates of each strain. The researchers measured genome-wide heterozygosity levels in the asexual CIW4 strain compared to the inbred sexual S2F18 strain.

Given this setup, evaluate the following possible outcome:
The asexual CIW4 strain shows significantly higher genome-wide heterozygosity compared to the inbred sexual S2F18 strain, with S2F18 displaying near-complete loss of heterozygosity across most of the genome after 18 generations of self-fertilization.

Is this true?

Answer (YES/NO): YES